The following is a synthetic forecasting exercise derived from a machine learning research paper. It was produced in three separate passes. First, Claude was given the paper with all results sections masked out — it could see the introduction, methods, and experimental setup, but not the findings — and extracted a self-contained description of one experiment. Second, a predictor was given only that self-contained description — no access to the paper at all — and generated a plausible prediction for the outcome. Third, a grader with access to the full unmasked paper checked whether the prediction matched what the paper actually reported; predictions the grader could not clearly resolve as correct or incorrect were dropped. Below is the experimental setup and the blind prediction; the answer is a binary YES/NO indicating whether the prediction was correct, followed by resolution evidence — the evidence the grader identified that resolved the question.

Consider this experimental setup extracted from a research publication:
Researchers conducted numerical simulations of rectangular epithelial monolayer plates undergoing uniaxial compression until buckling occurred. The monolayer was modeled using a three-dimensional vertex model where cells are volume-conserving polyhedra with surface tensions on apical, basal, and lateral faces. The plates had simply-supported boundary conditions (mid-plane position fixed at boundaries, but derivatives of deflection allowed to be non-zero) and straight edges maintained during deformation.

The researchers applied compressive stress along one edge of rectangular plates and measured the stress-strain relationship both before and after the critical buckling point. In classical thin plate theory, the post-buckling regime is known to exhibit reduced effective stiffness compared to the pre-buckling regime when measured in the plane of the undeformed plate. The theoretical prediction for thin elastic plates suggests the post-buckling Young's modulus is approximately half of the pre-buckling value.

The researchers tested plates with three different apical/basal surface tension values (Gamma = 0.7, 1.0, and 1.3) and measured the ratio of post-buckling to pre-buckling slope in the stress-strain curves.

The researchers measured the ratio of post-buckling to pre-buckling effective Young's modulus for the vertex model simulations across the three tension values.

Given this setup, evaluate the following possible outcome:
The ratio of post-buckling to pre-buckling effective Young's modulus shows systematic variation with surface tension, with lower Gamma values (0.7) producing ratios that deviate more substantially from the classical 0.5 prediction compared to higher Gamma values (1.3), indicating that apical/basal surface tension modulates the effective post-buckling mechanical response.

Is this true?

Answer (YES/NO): NO